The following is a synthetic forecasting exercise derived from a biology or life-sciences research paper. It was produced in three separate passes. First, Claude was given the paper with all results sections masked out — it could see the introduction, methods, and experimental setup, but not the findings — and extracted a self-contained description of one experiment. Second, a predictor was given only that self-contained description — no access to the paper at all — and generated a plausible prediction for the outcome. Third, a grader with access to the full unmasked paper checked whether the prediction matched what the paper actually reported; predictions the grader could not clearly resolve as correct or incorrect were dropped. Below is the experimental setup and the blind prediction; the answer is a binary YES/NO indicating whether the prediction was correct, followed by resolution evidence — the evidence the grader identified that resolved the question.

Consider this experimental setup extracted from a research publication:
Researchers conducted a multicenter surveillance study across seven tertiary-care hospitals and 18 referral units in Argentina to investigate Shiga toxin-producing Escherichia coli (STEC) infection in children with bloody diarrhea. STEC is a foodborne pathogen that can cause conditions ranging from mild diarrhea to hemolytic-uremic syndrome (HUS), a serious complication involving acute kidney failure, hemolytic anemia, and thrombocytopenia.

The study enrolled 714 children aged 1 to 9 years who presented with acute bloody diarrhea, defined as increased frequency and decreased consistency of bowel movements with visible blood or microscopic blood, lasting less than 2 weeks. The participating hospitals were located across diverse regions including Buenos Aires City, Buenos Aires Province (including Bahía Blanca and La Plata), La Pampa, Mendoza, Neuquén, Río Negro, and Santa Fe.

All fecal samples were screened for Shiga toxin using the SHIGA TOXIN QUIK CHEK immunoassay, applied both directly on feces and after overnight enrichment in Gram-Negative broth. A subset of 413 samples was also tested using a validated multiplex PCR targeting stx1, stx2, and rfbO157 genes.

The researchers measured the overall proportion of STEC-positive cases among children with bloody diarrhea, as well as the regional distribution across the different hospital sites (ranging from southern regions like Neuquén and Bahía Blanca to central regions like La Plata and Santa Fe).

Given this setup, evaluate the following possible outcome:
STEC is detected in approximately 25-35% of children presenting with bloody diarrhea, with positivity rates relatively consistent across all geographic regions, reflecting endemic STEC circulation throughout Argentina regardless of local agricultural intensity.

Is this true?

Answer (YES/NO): NO